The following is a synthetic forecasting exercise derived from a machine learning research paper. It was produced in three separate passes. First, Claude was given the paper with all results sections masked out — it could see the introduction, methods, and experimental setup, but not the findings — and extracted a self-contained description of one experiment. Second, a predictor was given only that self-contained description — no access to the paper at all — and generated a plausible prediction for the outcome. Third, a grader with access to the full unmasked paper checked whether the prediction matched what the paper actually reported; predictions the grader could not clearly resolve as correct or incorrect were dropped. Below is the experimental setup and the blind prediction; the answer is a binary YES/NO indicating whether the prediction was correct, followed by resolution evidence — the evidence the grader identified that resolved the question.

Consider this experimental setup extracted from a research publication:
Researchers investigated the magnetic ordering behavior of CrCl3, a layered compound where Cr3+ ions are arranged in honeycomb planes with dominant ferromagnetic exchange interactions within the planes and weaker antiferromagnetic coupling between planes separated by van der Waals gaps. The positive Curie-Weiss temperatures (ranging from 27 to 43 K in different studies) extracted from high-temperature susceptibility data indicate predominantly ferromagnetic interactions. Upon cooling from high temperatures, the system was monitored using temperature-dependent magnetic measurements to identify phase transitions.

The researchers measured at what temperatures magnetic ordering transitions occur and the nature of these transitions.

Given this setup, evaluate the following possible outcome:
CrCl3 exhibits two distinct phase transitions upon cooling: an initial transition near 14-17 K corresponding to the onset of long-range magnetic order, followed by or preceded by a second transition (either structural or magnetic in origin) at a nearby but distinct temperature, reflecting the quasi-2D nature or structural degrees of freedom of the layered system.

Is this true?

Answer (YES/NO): YES